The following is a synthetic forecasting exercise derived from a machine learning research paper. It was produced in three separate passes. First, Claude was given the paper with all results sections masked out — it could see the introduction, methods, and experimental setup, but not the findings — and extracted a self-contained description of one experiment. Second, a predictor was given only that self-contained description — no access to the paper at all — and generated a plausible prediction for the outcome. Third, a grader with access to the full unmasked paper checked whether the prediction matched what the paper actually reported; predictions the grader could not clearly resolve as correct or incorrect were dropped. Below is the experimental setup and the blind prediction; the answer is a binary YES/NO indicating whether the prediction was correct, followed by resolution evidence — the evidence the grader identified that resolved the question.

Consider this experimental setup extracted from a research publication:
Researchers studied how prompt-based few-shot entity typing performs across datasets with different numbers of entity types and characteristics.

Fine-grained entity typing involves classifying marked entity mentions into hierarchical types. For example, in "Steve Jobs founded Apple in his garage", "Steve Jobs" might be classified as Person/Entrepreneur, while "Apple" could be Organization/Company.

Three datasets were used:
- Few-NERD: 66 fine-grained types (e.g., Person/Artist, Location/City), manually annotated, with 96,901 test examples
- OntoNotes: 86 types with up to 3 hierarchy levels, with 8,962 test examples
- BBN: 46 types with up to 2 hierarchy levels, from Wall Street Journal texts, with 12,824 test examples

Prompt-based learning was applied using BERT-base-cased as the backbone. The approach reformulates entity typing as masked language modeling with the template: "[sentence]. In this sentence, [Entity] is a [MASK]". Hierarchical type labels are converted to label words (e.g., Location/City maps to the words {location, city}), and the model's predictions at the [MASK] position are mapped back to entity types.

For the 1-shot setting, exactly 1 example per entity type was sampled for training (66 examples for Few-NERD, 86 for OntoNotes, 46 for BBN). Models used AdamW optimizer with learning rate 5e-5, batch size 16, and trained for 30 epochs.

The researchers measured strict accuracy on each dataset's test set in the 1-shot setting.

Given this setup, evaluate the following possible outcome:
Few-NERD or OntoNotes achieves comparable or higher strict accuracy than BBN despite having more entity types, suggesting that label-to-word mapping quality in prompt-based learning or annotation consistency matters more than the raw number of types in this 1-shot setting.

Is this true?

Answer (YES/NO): YES